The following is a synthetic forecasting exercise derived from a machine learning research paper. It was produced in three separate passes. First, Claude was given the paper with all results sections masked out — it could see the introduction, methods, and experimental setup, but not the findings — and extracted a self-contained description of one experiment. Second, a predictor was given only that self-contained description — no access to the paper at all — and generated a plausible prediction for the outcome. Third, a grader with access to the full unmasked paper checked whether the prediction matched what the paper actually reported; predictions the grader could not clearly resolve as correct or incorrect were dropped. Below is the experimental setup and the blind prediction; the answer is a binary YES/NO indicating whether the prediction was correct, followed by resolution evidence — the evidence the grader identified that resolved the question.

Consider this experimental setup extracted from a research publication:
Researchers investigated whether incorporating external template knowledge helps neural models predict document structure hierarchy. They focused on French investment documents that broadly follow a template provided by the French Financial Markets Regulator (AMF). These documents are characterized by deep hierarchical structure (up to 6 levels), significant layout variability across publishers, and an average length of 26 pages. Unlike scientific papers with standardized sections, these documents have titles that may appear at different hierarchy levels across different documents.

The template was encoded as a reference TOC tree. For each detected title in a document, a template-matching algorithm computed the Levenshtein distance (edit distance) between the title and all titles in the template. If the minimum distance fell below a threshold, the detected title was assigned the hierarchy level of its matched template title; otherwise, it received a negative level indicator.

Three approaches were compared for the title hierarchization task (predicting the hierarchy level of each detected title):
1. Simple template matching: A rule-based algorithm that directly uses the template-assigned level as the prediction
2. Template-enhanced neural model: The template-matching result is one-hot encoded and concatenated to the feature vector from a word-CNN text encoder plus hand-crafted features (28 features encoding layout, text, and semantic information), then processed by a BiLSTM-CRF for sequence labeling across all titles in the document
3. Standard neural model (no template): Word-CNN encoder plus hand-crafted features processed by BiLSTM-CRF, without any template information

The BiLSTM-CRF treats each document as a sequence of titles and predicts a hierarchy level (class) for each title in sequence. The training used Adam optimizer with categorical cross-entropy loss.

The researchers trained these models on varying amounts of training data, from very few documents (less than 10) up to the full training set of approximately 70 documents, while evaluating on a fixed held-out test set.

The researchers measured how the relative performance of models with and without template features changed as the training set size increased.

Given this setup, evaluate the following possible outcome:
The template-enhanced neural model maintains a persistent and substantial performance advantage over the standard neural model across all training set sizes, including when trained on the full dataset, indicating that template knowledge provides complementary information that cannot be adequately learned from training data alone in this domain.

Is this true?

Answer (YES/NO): NO